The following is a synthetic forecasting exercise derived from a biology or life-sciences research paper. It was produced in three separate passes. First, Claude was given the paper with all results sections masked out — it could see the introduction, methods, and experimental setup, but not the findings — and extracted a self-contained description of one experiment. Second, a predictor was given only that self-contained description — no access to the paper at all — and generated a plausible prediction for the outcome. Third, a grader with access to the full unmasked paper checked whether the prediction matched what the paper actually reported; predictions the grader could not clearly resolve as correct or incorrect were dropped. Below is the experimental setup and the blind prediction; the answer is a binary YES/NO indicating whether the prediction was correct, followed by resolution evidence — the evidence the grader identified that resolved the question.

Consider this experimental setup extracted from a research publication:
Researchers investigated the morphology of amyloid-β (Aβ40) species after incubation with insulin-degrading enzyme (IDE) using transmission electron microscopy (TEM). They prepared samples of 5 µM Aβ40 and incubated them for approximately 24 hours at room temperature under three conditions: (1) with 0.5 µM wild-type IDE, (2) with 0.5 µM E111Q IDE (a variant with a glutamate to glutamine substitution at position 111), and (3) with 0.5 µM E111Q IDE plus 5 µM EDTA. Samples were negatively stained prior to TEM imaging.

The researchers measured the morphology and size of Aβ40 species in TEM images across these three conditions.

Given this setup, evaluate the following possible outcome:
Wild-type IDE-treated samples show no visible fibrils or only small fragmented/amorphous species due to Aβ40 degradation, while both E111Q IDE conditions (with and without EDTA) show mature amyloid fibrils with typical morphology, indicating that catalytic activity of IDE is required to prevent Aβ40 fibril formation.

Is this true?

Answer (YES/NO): NO